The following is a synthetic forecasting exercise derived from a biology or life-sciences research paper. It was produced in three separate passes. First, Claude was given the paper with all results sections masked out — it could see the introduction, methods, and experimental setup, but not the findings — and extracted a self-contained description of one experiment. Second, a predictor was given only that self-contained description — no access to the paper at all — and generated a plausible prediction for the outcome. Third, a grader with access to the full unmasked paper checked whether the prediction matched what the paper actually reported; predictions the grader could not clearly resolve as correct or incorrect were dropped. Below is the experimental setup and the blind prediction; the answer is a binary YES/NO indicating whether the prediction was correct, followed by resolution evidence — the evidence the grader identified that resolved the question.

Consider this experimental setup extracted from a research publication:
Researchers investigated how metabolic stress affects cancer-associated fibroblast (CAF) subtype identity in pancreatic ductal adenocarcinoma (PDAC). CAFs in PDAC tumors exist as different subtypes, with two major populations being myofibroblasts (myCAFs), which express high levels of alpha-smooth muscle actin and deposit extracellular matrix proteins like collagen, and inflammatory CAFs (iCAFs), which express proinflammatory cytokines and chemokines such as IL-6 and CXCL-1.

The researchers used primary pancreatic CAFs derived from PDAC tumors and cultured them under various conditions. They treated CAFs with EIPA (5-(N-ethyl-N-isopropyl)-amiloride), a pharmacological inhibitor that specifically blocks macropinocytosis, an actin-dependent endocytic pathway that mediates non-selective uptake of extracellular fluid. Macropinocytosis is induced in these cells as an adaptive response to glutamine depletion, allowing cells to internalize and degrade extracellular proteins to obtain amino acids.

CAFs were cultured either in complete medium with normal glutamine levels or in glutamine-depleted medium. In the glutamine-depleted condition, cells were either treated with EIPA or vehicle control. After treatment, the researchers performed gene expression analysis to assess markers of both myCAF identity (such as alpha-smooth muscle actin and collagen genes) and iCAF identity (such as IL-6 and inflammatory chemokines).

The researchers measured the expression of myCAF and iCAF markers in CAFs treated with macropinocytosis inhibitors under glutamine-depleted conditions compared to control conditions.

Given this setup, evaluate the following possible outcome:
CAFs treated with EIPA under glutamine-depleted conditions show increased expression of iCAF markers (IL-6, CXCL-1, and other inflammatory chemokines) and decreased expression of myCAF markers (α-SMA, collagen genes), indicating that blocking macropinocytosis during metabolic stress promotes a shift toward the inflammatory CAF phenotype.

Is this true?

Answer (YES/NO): YES